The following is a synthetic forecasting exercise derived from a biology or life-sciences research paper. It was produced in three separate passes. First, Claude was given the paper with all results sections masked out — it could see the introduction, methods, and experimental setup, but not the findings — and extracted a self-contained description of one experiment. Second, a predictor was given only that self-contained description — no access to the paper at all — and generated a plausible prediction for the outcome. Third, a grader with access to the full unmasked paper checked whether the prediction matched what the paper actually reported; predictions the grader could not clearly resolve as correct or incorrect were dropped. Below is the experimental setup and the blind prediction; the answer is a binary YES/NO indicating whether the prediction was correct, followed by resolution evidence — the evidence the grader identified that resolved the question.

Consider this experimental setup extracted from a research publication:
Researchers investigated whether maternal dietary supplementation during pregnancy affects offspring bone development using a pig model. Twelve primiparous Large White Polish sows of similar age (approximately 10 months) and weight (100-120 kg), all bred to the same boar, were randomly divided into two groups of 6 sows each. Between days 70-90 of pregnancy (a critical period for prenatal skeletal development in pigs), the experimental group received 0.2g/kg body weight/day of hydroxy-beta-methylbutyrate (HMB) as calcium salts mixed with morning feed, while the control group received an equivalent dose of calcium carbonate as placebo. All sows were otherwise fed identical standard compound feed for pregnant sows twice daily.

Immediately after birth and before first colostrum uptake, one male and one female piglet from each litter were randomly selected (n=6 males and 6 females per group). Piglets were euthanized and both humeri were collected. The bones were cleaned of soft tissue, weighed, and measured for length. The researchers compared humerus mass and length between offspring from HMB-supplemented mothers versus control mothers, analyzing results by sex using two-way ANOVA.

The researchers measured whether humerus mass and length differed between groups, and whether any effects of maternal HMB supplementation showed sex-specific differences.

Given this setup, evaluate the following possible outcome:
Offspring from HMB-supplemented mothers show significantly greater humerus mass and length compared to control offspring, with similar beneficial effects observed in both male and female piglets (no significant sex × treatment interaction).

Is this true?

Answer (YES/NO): NO